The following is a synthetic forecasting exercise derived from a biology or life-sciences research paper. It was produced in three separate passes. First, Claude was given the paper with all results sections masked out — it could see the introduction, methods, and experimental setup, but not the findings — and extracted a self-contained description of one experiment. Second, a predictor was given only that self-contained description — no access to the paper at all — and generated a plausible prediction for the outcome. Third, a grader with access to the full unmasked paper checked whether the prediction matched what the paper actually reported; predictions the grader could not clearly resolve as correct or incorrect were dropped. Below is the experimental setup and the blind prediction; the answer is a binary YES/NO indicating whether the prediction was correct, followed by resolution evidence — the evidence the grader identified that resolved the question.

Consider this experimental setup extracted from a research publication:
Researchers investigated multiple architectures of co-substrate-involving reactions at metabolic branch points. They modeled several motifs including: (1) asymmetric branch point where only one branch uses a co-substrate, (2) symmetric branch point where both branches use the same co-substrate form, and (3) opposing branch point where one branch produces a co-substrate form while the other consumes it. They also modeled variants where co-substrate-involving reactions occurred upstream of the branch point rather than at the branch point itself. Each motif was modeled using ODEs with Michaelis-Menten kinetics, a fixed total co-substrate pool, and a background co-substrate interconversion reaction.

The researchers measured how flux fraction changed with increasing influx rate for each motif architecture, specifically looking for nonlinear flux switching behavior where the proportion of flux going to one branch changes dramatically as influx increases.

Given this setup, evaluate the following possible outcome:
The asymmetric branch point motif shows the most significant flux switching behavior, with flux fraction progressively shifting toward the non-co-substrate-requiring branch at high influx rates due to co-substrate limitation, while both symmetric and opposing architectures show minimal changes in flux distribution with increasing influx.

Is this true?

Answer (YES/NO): NO